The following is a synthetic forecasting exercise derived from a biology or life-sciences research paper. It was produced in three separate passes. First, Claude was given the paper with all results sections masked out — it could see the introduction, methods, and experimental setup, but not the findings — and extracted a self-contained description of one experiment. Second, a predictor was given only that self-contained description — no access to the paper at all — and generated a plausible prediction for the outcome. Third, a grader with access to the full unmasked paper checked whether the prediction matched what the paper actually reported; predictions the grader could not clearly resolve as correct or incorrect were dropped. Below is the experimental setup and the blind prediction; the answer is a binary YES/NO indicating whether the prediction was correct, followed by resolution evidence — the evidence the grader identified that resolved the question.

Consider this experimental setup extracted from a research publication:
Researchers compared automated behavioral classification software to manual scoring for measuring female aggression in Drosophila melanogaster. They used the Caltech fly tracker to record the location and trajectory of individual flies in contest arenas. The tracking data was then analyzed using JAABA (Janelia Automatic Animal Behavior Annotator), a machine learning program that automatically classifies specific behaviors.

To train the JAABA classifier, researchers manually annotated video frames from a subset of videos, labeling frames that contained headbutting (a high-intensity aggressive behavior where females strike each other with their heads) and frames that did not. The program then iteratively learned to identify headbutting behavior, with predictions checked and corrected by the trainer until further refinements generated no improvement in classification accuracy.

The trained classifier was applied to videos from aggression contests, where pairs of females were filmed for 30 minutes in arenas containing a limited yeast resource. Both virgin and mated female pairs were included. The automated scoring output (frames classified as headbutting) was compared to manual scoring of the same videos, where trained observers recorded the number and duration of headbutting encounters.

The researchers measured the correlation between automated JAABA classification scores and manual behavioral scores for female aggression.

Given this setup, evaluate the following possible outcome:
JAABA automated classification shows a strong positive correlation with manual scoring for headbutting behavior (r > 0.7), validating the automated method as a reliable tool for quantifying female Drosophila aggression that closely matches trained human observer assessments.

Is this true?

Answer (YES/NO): NO